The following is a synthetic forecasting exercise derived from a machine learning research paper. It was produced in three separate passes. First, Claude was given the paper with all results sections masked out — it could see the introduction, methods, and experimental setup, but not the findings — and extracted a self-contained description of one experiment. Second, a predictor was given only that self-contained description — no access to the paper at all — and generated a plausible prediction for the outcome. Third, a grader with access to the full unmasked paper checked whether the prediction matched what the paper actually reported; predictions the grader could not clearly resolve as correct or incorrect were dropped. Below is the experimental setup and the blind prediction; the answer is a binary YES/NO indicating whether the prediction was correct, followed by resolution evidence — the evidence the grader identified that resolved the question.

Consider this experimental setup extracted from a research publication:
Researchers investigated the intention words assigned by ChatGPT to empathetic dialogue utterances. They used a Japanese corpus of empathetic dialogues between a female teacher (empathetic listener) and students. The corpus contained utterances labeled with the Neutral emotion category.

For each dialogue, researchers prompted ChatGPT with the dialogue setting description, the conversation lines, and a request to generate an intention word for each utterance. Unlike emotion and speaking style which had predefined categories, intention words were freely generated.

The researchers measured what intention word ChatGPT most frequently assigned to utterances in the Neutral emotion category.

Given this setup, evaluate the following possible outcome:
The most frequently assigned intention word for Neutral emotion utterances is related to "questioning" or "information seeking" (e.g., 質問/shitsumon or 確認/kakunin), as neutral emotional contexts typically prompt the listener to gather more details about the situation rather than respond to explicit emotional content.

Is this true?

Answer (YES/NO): YES